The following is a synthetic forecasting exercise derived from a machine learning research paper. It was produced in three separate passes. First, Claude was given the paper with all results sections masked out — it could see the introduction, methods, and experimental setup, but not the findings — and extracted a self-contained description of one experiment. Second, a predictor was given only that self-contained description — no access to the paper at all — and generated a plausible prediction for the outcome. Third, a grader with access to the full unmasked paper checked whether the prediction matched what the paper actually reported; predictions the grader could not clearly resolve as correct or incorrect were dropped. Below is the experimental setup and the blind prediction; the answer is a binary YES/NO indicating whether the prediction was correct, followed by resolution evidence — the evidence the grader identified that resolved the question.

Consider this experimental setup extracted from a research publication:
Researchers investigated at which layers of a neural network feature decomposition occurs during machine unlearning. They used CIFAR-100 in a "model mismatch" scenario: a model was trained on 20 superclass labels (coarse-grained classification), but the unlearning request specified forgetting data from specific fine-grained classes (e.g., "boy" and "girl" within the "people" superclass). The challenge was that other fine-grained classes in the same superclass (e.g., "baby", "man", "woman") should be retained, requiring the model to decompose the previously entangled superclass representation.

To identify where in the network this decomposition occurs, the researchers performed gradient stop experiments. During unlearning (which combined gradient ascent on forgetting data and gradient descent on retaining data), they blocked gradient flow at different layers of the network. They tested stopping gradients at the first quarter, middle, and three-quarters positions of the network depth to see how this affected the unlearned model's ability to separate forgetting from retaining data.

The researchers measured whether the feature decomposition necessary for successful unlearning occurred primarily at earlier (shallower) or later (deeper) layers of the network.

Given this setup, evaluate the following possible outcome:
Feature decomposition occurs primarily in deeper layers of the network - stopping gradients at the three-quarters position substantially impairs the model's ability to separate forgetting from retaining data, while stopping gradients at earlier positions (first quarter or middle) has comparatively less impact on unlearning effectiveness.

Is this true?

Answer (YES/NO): YES